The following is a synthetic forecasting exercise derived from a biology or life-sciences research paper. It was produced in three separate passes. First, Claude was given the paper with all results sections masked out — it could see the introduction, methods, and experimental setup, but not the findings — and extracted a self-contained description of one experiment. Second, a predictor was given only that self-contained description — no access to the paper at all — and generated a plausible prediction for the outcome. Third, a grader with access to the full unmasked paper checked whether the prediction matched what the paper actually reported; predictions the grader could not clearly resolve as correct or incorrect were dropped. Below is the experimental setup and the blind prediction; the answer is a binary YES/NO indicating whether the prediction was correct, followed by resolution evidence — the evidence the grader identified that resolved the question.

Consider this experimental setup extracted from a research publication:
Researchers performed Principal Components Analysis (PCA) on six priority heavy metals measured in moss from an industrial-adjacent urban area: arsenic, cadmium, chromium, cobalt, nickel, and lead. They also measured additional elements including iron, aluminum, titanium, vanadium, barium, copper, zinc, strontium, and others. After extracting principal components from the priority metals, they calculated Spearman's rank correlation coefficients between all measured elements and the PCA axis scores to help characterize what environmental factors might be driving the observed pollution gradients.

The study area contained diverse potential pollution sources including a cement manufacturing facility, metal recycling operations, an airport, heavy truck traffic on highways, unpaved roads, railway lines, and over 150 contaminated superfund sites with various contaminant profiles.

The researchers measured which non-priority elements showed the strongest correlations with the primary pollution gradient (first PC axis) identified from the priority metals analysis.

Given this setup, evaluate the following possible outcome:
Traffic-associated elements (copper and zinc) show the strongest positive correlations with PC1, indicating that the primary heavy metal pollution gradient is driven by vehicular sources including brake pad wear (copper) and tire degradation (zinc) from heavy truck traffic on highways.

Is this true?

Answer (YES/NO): NO